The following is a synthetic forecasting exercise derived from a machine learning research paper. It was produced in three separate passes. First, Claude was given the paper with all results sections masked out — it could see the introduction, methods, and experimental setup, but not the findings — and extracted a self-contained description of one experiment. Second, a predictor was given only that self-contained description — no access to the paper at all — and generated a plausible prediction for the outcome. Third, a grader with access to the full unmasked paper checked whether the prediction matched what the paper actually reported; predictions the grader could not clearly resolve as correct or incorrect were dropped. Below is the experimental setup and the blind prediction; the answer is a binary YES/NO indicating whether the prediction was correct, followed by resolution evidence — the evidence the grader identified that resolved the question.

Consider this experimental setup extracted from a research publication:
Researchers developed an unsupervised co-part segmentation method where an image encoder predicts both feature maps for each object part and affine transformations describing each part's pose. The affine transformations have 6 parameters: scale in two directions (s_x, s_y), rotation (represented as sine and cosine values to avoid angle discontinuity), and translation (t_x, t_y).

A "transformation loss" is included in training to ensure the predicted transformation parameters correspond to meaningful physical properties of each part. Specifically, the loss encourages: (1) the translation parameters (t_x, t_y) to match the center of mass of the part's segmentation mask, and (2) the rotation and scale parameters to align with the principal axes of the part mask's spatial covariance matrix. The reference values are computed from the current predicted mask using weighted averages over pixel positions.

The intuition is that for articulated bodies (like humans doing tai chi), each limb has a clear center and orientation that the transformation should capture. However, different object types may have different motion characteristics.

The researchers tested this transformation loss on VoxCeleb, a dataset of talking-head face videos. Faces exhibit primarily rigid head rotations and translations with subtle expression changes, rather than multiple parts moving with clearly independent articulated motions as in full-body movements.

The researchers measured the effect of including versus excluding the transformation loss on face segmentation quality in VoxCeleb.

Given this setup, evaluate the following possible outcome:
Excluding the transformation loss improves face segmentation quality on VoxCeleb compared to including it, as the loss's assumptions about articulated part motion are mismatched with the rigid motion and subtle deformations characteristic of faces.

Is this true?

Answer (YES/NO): NO